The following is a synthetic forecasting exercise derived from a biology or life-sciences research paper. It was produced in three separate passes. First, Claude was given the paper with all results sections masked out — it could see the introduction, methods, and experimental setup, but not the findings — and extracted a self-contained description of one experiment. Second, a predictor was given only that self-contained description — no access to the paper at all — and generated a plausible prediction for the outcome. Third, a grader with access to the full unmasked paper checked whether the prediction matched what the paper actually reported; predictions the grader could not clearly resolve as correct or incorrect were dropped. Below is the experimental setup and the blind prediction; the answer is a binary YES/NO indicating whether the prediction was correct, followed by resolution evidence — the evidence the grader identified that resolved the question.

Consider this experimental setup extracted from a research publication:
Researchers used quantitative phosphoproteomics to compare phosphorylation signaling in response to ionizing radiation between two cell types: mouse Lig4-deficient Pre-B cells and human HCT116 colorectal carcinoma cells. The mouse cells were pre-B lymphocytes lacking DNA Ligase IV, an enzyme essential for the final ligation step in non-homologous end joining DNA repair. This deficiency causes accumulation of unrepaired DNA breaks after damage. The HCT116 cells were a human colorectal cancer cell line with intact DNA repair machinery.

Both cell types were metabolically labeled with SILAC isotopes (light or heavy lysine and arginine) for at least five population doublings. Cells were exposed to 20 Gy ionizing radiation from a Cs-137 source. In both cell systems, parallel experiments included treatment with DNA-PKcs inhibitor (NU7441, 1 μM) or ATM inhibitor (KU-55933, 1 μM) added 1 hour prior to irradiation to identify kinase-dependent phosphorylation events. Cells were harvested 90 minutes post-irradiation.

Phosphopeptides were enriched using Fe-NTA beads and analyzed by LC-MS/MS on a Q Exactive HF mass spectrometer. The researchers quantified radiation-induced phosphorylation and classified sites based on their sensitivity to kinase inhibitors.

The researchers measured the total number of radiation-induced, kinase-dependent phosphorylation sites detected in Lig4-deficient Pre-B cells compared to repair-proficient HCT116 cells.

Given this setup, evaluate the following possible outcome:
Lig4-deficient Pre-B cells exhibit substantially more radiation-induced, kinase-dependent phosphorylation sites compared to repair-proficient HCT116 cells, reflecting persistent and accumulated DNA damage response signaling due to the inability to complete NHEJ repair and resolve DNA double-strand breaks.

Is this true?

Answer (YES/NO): NO